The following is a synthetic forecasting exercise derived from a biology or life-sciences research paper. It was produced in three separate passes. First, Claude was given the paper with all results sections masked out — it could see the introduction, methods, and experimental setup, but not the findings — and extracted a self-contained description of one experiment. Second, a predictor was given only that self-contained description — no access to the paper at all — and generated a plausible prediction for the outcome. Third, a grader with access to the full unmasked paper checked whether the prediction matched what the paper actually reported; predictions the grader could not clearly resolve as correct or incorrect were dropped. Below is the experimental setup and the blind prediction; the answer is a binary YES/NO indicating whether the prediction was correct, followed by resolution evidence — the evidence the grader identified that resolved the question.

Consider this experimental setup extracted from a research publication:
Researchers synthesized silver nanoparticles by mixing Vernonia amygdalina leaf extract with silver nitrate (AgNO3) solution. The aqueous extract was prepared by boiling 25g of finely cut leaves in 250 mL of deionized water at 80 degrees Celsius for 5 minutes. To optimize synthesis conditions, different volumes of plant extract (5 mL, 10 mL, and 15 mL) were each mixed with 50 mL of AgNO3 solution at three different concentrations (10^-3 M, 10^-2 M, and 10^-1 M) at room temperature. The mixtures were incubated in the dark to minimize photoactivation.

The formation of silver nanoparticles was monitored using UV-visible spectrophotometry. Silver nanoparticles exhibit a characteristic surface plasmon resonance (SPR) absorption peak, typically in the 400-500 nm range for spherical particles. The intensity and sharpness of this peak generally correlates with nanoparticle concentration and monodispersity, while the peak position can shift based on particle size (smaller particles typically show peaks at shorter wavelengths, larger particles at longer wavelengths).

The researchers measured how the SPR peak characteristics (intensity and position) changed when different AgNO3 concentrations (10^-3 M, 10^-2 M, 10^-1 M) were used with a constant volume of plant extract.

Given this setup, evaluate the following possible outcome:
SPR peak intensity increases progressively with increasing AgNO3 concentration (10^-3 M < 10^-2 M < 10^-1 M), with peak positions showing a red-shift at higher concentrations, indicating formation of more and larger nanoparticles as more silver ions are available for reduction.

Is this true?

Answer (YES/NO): NO